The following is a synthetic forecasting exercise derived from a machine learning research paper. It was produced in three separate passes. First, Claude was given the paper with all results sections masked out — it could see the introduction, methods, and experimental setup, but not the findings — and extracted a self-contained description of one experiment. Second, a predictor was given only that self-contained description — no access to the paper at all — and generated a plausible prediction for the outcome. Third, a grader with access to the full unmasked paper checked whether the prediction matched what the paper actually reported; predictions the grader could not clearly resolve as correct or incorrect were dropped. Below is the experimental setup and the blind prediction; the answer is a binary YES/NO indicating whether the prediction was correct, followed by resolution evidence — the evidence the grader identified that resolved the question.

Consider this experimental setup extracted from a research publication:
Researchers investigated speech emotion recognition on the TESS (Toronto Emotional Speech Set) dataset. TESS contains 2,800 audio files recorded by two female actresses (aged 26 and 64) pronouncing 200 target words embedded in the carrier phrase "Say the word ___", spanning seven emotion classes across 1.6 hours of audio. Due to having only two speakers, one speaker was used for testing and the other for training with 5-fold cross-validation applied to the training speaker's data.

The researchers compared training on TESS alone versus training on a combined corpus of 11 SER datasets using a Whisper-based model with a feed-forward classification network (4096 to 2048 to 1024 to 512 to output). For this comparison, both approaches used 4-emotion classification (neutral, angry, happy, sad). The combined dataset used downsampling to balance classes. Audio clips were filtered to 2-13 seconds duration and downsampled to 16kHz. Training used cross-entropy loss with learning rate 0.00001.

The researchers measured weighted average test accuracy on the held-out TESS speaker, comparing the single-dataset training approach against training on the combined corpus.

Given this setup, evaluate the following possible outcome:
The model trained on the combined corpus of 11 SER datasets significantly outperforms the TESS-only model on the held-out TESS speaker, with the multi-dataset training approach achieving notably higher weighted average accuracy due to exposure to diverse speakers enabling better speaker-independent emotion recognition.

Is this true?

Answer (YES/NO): YES